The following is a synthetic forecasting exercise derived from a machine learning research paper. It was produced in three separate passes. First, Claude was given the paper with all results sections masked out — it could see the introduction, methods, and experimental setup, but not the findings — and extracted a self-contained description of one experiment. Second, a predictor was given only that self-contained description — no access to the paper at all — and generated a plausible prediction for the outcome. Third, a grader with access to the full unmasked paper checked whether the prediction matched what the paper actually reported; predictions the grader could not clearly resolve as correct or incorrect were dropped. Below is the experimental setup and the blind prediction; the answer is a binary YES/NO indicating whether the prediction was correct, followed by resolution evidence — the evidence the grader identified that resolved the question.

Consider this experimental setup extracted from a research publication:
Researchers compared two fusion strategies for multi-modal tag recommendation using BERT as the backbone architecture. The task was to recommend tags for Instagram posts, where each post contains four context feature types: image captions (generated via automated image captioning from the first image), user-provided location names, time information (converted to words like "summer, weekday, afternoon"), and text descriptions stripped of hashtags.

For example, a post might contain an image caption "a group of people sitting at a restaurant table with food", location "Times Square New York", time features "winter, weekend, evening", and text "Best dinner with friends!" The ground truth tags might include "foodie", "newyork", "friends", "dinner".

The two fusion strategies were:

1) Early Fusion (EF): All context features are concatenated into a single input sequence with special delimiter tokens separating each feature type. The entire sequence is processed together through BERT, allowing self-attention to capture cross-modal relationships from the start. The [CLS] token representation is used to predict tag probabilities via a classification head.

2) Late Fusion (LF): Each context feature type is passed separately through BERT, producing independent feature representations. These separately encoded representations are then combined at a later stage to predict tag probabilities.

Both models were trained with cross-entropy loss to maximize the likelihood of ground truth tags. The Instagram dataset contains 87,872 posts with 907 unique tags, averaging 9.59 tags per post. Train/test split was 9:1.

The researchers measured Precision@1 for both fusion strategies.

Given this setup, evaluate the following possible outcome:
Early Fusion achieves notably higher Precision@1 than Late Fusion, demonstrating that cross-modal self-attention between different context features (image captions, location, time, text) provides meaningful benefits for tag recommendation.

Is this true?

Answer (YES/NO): YES